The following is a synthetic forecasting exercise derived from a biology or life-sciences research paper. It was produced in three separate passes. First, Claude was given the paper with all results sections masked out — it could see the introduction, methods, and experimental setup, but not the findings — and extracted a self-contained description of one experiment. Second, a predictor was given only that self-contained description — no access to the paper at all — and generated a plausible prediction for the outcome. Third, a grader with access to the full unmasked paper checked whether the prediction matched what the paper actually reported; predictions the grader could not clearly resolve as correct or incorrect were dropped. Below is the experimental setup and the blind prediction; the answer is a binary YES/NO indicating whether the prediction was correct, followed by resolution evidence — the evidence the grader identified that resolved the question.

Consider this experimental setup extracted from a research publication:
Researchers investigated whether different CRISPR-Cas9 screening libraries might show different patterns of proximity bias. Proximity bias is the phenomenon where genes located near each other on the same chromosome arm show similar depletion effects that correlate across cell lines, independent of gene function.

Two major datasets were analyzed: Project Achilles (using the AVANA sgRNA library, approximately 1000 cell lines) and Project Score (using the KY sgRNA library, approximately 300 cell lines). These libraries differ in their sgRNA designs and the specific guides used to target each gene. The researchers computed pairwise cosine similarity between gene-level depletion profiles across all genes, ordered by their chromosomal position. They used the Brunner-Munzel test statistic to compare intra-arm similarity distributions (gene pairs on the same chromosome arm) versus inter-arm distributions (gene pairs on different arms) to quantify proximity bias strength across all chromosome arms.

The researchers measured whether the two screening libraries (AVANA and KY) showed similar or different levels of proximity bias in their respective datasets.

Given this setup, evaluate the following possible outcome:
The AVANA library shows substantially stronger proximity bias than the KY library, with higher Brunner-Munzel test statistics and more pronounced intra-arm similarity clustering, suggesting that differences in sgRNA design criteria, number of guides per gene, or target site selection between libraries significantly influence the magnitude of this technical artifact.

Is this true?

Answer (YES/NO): NO